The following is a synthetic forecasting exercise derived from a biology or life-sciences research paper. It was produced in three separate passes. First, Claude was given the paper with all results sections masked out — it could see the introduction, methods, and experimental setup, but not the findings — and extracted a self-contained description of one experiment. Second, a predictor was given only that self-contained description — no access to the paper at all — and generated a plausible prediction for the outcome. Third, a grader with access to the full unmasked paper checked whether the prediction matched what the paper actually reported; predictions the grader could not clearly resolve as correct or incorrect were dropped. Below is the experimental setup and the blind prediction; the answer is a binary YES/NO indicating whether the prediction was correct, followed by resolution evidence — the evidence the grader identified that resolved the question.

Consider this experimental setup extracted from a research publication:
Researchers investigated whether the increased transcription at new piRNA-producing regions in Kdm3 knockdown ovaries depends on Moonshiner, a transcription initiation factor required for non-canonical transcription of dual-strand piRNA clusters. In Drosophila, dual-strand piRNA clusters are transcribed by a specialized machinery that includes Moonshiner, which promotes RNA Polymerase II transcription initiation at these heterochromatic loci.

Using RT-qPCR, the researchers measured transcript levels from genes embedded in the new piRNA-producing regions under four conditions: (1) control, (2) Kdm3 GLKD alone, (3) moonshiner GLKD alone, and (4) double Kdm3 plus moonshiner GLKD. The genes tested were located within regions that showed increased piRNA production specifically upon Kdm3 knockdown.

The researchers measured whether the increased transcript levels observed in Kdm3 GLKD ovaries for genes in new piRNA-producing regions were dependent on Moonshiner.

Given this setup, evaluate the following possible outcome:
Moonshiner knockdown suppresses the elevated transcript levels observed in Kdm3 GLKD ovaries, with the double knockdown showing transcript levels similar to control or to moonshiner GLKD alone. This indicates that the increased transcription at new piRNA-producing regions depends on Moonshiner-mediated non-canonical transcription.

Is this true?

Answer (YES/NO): YES